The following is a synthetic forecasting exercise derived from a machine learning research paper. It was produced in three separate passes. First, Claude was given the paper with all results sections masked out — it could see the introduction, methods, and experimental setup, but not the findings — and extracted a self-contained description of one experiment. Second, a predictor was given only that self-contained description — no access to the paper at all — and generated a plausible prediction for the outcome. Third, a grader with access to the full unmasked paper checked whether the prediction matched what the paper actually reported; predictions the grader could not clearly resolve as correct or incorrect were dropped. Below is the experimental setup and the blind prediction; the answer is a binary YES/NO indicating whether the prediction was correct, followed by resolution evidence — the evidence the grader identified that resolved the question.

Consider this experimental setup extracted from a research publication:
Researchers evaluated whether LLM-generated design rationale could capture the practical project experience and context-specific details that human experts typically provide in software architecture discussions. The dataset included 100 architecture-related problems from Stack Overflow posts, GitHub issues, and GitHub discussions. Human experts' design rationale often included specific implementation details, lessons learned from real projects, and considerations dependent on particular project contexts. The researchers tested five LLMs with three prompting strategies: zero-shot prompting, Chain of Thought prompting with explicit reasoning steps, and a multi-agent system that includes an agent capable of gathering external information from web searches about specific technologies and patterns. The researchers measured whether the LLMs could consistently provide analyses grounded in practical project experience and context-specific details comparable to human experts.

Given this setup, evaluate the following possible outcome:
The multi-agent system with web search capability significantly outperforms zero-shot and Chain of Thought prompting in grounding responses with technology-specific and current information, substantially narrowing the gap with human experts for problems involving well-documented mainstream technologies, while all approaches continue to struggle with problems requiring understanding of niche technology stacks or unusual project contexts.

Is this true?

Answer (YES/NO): NO